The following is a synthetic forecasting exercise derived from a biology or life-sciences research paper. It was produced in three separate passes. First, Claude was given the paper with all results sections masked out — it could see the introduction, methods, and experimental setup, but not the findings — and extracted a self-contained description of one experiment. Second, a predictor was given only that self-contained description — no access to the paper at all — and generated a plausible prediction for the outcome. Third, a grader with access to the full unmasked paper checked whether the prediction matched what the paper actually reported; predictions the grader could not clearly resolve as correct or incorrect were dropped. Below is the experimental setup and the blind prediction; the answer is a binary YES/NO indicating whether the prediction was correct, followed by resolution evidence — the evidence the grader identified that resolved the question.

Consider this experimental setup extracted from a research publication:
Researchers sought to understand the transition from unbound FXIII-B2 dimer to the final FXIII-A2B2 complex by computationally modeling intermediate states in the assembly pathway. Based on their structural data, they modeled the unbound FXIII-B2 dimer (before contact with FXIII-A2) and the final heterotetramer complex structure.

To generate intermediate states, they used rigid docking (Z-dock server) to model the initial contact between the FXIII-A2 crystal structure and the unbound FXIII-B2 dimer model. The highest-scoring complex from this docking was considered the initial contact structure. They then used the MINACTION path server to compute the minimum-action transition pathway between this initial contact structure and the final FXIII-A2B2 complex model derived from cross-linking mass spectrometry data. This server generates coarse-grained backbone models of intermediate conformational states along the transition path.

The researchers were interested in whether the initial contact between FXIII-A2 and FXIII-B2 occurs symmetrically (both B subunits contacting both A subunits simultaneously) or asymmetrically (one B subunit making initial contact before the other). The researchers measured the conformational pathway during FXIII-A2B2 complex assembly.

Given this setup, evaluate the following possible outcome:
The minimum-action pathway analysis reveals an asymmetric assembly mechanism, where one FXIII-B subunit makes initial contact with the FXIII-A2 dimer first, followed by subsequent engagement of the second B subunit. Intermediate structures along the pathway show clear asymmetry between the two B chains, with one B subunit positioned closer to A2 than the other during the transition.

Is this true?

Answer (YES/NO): YES